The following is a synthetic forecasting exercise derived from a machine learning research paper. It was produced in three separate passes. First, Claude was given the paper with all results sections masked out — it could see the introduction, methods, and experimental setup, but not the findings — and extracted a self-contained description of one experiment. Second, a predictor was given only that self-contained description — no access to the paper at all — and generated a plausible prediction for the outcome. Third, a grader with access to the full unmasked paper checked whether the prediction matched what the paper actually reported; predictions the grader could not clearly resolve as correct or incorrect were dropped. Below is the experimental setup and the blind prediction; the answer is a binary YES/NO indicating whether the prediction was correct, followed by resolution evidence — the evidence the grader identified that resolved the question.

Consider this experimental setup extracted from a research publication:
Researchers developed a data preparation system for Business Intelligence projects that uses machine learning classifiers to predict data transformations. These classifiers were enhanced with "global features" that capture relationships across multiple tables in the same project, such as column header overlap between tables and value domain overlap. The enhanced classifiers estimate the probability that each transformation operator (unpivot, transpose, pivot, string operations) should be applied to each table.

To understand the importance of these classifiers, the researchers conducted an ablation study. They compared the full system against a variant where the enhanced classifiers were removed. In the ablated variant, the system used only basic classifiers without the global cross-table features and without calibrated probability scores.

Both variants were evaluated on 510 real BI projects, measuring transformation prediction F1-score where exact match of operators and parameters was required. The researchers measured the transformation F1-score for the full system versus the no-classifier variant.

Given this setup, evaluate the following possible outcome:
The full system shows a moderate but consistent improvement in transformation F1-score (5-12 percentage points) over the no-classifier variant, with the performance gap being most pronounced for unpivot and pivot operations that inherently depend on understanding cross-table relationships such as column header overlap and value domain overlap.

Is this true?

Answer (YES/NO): NO